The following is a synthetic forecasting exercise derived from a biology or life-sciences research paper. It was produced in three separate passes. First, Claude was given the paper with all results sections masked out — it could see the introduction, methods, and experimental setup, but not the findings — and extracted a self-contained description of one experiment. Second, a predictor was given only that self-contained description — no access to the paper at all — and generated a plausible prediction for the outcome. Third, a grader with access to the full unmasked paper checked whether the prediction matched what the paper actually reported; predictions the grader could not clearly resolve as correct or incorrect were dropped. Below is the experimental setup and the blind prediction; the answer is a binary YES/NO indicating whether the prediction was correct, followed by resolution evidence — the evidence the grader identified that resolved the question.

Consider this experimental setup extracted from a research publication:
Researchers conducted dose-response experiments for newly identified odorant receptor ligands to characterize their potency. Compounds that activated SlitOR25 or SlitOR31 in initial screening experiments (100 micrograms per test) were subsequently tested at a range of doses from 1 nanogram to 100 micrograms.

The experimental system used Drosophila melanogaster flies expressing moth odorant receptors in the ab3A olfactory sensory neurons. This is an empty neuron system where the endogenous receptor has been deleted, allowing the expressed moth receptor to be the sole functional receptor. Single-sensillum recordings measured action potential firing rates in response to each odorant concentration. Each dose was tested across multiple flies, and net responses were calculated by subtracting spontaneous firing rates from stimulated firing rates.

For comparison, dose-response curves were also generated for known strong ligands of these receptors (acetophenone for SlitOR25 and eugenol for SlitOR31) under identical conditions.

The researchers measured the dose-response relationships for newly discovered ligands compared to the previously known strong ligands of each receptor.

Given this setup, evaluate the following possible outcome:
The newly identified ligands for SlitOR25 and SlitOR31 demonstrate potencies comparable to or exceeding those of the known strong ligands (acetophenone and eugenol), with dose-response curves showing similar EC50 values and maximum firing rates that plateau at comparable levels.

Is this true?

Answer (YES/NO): NO